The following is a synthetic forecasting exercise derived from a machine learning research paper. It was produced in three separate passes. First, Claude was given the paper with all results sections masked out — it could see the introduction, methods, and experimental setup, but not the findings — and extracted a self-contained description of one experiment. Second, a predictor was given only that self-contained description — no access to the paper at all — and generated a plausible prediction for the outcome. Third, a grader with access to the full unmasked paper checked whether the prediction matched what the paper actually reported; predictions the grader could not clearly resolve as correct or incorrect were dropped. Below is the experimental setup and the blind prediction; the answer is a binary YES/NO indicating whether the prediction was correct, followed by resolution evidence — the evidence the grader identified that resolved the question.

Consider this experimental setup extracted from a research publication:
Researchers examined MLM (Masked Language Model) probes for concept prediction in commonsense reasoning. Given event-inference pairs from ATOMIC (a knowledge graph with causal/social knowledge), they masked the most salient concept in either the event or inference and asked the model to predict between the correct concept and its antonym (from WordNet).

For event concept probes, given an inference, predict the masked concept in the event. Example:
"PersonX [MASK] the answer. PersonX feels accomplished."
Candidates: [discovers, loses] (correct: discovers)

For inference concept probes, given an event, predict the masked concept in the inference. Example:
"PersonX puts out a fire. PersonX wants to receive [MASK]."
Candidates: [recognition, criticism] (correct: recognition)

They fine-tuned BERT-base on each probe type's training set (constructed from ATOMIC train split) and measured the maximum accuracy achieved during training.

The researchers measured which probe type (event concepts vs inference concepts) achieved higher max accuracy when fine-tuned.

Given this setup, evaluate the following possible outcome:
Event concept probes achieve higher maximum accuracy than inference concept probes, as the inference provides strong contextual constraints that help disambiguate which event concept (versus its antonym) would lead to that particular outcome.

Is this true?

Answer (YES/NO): YES